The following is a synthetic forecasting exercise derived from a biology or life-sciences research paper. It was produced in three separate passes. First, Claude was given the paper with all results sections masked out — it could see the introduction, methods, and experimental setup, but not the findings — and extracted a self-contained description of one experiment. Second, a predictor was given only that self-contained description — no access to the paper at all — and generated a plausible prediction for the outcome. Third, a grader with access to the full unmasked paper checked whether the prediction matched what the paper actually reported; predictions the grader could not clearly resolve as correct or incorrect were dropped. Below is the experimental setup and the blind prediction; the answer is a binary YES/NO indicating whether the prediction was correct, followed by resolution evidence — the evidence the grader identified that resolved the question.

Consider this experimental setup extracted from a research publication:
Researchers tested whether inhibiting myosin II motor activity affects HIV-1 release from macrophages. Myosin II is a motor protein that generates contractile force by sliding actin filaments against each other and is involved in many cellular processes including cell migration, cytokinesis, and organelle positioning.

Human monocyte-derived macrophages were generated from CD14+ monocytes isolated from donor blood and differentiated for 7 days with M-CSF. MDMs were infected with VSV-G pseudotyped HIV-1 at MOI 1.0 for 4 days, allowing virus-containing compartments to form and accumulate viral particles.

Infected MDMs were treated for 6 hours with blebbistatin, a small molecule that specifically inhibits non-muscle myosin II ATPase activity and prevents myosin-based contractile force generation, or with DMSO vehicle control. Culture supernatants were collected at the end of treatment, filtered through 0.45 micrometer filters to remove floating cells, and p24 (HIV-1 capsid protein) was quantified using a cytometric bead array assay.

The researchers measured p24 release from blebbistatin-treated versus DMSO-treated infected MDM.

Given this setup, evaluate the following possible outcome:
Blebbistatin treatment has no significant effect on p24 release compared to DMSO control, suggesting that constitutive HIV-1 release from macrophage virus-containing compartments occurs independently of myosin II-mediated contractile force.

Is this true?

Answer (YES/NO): YES